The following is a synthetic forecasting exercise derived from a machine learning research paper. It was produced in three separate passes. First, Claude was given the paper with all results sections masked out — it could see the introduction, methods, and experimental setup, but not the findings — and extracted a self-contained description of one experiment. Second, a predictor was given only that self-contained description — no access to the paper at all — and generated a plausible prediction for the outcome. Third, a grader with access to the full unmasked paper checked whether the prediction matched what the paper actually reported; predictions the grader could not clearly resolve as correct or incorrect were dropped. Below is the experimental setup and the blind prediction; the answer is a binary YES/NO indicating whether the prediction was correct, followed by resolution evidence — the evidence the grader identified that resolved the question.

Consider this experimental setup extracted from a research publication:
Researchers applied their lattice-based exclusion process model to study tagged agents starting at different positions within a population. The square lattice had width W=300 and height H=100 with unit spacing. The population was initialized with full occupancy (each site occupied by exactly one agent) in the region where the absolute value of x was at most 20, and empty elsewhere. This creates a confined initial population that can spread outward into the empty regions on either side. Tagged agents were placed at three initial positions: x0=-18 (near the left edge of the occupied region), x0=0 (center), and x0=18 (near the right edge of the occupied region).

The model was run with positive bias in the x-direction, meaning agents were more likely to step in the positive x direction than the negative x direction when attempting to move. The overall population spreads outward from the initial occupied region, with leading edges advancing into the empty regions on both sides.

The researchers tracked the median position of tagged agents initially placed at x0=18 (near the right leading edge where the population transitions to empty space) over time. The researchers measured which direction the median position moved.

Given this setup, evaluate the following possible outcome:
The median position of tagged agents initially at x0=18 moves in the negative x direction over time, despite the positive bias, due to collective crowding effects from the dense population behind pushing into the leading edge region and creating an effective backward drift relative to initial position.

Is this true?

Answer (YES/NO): NO